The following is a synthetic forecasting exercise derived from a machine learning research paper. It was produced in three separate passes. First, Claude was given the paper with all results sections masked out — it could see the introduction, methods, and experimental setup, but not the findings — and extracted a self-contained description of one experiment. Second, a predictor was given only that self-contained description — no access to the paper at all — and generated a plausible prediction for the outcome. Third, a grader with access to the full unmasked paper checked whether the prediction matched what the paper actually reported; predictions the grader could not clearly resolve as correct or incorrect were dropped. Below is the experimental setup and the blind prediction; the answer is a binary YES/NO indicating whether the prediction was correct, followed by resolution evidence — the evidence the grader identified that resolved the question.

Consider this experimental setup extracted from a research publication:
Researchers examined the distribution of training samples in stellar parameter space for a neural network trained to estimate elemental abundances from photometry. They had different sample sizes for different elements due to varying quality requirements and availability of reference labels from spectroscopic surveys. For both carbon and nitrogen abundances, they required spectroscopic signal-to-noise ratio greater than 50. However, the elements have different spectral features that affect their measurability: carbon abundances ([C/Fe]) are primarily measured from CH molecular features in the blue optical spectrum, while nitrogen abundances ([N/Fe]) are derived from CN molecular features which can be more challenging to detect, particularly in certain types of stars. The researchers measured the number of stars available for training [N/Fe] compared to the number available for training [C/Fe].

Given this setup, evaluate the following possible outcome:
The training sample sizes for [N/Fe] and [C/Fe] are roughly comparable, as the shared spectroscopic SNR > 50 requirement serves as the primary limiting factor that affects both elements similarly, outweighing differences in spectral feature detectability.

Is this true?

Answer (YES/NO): NO